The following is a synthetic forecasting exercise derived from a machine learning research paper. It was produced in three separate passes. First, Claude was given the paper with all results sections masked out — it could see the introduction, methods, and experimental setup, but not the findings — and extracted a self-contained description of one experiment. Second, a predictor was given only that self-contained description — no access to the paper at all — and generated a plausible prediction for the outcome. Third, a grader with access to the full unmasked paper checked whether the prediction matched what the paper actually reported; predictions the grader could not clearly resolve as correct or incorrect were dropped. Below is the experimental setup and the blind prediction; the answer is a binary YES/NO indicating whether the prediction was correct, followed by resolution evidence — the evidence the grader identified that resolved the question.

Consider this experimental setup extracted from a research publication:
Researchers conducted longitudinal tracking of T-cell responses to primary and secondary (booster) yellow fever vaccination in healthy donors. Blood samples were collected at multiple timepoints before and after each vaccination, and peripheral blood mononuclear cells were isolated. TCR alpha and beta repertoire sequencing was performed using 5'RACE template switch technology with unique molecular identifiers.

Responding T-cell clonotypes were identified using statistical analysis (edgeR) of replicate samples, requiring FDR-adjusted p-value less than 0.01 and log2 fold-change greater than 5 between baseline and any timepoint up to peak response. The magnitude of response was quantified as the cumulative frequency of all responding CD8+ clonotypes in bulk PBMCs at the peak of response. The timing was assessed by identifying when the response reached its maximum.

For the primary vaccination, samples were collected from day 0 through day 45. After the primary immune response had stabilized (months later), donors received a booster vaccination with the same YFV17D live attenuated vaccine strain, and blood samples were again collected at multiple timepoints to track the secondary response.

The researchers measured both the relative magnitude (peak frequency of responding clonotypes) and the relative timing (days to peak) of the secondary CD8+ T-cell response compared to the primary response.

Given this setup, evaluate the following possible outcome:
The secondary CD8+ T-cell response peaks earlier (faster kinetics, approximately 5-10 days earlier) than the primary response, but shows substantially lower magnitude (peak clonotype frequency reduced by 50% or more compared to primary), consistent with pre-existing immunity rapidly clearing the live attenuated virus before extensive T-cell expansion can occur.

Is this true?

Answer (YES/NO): YES